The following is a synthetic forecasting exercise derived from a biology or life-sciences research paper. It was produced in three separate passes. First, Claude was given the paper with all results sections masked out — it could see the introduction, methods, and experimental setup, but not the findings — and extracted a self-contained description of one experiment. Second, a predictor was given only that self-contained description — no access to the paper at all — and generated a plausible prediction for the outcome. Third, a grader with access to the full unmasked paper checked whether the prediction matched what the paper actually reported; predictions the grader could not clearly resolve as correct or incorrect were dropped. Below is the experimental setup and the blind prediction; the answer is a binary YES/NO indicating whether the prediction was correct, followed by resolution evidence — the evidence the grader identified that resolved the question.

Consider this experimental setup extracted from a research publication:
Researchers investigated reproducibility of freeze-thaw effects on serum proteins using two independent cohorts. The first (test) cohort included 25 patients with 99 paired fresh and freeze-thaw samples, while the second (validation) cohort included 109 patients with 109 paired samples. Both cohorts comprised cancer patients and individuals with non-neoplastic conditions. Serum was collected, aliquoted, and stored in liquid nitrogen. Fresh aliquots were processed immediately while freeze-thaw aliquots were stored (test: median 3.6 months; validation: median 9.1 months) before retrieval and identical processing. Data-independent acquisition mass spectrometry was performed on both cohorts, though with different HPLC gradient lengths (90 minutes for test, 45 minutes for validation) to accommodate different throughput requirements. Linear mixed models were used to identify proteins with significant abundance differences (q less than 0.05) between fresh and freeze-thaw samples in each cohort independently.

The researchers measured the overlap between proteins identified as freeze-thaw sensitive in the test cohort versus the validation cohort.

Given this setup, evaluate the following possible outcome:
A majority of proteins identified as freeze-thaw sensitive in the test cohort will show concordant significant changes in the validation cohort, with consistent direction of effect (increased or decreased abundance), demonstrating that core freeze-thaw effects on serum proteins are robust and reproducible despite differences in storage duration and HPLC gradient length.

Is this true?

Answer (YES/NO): NO